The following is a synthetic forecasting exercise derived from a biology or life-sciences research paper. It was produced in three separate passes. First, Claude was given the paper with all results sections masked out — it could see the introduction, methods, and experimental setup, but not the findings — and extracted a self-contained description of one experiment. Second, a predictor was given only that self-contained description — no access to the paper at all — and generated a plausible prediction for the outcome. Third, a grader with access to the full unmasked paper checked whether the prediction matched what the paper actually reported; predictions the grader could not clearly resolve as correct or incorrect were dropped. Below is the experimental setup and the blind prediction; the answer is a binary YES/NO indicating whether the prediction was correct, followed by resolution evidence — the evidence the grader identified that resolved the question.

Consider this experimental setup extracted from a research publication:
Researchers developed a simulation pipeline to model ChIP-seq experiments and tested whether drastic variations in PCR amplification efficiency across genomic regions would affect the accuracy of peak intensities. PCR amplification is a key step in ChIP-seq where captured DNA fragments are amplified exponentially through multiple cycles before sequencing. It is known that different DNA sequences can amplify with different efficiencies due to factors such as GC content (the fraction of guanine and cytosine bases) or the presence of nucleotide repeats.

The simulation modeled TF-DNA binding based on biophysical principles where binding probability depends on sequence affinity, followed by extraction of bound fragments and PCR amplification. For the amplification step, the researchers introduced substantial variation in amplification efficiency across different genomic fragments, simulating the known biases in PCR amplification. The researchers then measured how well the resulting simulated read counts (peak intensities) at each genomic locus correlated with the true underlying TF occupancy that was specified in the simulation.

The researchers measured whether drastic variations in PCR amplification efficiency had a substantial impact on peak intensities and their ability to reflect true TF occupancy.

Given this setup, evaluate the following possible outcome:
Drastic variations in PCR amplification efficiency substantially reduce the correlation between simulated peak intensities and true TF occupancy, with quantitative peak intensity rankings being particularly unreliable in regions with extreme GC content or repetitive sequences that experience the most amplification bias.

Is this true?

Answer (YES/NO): NO